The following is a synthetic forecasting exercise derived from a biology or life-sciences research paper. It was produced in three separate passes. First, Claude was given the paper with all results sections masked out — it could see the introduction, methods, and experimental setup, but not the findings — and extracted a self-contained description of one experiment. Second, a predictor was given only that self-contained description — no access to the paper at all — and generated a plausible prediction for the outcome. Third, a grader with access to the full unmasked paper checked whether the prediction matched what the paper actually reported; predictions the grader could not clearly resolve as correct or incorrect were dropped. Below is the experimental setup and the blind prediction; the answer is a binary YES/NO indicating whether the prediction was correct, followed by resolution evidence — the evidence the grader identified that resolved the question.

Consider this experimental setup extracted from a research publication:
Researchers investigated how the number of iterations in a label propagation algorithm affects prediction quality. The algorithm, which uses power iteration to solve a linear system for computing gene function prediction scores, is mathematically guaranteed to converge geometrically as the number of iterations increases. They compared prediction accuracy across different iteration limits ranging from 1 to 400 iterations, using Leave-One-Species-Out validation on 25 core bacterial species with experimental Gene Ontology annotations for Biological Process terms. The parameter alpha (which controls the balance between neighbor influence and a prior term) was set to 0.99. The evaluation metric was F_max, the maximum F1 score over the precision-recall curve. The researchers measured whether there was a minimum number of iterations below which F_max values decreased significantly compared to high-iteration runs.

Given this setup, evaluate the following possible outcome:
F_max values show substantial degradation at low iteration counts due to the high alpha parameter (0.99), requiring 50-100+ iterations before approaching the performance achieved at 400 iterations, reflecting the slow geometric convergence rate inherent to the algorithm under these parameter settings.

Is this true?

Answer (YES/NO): NO